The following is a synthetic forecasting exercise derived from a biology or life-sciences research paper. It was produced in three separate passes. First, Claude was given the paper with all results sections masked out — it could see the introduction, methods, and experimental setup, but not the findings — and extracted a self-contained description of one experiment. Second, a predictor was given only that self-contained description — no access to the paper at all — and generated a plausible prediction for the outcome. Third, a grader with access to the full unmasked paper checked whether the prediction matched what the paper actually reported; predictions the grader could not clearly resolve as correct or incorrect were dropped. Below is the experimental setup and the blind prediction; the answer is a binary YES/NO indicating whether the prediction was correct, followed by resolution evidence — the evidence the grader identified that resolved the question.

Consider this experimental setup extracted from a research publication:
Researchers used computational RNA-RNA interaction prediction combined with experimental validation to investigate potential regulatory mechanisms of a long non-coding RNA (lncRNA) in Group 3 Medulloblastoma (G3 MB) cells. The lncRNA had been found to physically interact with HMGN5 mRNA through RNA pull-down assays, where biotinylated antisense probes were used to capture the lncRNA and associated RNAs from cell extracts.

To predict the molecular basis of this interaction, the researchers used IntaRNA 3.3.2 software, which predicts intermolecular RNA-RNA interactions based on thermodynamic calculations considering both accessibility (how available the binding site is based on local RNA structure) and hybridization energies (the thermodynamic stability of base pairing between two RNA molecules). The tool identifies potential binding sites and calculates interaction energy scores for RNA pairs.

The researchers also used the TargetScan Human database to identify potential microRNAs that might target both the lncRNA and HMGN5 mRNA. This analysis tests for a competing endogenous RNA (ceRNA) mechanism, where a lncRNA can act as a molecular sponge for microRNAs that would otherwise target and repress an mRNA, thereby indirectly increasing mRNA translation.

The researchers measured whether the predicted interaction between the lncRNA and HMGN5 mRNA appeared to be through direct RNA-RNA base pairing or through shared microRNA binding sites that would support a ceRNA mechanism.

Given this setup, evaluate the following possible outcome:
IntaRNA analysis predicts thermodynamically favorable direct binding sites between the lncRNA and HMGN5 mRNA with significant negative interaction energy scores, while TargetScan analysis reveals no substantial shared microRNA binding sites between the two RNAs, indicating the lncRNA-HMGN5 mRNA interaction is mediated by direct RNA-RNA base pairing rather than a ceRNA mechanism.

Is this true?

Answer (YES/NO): NO